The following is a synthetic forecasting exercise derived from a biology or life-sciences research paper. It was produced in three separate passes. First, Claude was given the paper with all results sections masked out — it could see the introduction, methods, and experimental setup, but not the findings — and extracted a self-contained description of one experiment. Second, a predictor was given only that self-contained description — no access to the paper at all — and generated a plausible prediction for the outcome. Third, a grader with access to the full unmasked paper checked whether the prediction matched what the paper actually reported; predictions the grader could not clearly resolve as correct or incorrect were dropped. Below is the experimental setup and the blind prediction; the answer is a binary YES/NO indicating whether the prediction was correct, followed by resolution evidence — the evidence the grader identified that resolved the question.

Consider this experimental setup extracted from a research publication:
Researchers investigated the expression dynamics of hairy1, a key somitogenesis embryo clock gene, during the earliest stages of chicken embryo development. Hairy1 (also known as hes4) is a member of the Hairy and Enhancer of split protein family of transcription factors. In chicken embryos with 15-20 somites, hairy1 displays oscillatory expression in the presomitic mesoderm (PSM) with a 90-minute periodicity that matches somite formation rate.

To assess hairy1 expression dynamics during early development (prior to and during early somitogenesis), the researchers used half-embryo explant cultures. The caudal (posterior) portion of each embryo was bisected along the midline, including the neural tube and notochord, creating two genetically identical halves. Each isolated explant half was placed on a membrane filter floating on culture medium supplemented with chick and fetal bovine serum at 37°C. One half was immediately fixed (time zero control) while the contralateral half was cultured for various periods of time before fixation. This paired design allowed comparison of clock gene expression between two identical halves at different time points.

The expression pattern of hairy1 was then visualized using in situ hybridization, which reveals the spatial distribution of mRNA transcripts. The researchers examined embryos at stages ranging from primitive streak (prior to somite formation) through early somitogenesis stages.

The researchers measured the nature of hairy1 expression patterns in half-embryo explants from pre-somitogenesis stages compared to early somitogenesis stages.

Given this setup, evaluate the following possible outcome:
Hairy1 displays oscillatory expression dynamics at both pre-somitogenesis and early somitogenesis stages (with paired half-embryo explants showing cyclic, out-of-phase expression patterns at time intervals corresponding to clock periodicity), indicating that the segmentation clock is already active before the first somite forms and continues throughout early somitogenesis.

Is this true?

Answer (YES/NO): NO